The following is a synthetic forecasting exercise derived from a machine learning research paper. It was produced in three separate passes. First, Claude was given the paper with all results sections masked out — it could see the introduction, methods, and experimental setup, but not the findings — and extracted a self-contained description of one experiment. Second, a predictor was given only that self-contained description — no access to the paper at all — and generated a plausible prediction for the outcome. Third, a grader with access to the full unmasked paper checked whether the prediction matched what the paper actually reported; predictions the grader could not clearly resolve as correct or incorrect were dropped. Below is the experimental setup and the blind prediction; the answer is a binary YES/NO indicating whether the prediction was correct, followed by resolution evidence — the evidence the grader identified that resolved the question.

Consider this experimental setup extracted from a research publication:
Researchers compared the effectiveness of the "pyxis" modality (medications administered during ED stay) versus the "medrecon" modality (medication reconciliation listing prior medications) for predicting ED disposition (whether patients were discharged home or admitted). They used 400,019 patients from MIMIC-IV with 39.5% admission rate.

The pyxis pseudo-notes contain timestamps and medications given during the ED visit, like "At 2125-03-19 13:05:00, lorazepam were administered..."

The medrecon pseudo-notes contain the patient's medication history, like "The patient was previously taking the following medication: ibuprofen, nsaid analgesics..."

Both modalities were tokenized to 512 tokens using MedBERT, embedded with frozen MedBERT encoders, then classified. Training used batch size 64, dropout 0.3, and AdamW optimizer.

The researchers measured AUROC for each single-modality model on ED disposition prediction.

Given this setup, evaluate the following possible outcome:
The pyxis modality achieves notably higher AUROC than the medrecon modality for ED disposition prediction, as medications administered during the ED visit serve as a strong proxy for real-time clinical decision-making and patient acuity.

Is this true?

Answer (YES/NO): NO